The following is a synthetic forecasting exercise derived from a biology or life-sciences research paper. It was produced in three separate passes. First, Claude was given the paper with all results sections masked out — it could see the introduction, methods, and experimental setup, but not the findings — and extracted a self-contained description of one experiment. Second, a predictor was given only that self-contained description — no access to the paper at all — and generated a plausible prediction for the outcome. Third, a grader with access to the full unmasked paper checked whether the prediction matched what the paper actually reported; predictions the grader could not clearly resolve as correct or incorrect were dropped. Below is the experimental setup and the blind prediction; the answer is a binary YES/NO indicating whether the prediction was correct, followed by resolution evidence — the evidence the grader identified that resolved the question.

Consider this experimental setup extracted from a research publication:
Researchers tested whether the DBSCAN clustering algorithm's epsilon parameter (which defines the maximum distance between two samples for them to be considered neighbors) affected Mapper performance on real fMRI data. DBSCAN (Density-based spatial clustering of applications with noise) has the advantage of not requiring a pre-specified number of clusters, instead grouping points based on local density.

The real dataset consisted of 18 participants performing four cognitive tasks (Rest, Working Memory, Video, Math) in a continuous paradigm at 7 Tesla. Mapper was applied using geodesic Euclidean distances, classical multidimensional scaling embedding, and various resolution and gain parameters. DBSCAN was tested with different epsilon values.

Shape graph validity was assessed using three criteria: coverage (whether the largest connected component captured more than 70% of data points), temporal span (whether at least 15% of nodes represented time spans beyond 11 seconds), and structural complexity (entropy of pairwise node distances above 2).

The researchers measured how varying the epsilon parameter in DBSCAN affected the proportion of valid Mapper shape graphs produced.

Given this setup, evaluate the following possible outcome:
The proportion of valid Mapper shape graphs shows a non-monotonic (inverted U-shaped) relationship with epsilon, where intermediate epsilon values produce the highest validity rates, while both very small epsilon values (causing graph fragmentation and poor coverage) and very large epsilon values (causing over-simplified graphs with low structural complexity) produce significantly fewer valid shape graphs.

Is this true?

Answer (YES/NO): NO